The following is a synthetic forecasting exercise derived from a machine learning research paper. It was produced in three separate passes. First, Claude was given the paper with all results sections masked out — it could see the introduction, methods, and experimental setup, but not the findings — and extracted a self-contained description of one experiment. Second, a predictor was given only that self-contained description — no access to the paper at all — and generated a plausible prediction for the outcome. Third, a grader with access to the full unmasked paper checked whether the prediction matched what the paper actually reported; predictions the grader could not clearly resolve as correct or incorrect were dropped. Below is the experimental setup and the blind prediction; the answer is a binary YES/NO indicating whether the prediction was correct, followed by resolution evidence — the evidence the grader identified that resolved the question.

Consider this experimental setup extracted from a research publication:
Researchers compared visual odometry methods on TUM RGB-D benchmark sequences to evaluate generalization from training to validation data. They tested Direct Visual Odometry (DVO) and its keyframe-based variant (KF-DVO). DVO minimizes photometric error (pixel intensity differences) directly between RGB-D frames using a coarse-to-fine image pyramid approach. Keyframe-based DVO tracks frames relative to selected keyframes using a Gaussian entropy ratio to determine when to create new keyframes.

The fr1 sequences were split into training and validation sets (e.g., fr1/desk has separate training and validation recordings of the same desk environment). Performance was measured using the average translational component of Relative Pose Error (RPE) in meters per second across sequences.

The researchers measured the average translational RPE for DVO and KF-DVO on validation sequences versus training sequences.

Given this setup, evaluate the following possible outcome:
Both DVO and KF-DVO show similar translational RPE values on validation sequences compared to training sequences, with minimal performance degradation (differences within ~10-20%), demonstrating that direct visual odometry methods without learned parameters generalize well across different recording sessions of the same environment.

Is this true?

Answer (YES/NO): NO